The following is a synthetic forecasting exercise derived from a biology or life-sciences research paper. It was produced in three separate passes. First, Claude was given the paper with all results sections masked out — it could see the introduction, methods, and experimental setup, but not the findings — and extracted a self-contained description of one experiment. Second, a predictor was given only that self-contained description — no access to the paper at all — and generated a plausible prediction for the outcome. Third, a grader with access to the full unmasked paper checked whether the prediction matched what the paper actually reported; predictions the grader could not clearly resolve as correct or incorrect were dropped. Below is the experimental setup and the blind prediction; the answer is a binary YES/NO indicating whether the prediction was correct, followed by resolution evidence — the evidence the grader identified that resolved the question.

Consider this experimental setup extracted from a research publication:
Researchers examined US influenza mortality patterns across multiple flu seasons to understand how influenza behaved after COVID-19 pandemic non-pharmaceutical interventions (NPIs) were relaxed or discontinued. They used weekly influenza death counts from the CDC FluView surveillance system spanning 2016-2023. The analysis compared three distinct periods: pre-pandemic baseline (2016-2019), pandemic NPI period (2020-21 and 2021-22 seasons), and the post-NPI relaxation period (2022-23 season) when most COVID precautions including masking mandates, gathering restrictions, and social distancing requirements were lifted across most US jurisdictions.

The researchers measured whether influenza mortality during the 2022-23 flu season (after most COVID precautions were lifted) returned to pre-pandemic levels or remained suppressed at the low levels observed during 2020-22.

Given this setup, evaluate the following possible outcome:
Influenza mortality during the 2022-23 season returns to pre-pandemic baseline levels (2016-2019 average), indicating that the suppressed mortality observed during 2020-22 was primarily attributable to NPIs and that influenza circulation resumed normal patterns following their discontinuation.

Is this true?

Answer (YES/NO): YES